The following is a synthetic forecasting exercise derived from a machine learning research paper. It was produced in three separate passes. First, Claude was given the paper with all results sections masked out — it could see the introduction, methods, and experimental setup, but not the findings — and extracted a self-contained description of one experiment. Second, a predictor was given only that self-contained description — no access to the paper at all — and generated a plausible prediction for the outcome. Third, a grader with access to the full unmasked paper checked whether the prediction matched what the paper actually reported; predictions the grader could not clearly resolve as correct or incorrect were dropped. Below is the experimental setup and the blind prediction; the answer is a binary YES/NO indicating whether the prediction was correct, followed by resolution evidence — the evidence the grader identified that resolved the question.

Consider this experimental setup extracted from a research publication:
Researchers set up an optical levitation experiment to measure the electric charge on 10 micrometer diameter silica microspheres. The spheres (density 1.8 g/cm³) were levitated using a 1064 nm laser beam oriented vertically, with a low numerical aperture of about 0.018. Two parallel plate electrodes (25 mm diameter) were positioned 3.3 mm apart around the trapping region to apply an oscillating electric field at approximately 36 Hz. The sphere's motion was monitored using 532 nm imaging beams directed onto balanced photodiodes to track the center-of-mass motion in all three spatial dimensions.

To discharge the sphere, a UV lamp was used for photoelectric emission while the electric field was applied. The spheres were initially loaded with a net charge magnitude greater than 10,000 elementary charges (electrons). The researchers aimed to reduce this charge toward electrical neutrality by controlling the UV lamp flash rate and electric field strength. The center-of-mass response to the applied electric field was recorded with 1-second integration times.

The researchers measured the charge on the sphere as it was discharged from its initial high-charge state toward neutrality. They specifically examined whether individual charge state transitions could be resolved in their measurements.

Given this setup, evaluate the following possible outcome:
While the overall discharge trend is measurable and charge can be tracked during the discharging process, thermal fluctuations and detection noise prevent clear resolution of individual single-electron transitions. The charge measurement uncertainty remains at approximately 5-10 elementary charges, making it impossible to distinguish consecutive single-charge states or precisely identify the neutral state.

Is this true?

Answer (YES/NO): NO